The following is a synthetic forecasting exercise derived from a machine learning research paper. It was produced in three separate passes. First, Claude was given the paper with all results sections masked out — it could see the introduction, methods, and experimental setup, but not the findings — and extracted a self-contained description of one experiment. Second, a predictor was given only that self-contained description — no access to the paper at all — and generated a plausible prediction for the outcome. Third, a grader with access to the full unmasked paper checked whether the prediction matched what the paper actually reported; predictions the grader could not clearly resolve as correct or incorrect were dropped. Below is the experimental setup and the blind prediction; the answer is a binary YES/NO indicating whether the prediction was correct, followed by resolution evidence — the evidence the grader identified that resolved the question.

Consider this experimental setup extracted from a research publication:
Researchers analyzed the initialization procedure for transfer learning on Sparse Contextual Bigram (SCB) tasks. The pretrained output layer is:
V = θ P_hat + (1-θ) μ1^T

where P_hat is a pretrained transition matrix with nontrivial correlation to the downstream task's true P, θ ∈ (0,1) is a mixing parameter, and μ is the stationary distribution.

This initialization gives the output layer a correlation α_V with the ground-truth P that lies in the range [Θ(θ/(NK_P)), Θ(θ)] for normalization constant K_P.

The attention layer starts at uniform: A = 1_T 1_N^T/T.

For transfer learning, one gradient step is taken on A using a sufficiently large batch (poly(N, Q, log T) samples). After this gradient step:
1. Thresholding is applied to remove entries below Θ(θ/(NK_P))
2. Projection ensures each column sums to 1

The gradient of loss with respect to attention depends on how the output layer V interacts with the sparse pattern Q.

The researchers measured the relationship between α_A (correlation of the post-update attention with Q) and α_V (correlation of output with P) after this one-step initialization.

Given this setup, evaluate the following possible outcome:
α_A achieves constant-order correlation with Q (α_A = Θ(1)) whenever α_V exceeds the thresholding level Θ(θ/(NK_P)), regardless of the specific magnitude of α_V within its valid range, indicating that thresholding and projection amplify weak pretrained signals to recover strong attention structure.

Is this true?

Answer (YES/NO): NO